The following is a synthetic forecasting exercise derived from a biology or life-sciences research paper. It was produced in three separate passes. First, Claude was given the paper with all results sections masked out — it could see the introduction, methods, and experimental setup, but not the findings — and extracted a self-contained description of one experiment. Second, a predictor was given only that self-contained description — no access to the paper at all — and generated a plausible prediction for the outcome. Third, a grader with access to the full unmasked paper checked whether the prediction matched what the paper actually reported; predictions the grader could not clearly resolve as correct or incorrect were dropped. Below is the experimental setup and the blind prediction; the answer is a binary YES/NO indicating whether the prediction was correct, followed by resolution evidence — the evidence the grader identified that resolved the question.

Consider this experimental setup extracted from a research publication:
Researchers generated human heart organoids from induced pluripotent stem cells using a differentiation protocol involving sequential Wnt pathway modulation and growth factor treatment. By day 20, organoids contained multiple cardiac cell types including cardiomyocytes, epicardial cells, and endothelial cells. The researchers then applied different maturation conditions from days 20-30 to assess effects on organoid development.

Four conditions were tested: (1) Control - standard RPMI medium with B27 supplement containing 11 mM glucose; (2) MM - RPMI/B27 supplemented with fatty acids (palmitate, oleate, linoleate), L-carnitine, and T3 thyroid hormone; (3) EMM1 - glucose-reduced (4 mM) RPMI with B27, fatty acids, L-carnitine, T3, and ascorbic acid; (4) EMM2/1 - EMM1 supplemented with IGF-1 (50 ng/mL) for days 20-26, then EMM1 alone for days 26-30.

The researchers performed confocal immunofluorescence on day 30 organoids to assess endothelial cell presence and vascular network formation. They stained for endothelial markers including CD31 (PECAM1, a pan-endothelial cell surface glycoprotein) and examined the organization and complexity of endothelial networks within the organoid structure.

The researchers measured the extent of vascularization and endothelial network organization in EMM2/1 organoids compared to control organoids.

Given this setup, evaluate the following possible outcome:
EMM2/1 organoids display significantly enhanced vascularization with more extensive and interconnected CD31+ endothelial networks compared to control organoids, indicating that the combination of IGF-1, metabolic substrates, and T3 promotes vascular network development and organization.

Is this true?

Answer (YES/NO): NO